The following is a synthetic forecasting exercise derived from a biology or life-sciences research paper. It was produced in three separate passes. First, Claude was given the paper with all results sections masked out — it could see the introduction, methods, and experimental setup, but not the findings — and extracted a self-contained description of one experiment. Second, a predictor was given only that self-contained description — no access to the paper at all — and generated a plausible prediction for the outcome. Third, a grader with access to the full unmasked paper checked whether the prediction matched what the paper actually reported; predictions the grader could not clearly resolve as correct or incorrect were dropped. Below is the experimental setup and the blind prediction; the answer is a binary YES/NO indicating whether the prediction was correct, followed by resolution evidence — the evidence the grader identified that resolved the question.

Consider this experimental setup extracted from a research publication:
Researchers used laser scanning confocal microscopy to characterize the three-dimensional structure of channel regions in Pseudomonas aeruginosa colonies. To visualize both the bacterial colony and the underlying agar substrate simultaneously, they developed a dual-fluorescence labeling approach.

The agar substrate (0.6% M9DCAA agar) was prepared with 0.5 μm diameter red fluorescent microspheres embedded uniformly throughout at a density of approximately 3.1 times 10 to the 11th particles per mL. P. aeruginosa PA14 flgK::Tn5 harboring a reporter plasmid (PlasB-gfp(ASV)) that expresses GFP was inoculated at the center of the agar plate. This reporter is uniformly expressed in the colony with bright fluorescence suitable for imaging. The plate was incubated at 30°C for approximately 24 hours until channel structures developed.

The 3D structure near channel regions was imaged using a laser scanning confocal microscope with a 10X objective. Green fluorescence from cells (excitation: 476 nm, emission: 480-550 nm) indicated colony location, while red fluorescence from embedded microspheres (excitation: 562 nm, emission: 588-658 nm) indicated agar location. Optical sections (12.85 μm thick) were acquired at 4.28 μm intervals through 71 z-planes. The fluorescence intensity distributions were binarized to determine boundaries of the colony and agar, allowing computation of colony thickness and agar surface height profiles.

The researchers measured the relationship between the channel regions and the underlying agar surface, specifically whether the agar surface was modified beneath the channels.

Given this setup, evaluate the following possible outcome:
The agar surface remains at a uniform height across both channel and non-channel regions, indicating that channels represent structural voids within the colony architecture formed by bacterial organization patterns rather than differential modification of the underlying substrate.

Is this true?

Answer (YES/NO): YES